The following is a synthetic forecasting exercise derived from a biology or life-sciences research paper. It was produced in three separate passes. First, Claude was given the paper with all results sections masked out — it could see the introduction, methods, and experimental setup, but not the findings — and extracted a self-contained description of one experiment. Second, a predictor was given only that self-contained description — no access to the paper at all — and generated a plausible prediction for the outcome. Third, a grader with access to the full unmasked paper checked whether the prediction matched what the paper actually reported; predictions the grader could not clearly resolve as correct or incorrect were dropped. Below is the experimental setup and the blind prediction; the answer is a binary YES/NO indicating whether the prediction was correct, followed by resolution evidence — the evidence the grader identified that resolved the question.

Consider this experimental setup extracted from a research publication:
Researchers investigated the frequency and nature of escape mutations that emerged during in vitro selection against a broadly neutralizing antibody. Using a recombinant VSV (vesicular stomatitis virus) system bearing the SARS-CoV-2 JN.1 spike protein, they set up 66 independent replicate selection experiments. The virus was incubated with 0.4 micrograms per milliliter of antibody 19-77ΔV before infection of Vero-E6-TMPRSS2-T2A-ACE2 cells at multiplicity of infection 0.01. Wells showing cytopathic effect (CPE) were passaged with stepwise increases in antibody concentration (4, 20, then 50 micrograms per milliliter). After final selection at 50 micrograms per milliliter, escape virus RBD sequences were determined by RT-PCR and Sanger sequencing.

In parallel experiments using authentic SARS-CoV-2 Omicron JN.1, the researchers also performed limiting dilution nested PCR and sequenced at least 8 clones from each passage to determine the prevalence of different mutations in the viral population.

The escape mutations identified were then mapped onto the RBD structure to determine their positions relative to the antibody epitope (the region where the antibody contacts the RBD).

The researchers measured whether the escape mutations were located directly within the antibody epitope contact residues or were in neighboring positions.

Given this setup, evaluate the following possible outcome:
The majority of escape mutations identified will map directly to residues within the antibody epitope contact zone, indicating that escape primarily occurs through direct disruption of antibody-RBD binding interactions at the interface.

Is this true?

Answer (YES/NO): YES